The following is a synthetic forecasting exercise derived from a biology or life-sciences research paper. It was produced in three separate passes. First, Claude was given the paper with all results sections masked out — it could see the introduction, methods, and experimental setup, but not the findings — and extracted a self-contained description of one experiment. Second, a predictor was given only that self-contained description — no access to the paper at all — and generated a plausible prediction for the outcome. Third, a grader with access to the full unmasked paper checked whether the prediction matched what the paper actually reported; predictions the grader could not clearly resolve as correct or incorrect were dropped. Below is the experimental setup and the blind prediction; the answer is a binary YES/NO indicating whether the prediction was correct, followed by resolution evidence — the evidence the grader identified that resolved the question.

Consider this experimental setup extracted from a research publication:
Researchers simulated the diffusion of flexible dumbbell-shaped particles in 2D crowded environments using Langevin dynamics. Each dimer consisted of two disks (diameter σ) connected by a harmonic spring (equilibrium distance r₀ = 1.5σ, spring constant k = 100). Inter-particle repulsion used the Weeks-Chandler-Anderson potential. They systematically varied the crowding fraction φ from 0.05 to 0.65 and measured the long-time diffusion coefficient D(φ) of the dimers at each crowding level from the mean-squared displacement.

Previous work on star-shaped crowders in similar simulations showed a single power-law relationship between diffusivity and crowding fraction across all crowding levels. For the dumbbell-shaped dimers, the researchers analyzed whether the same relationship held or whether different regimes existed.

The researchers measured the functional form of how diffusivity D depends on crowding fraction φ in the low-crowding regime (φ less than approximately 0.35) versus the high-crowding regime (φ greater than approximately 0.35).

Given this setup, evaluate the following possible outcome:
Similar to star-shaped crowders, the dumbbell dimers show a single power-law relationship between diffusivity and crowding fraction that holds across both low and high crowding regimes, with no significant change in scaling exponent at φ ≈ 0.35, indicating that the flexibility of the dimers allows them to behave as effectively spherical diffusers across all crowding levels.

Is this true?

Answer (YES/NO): NO